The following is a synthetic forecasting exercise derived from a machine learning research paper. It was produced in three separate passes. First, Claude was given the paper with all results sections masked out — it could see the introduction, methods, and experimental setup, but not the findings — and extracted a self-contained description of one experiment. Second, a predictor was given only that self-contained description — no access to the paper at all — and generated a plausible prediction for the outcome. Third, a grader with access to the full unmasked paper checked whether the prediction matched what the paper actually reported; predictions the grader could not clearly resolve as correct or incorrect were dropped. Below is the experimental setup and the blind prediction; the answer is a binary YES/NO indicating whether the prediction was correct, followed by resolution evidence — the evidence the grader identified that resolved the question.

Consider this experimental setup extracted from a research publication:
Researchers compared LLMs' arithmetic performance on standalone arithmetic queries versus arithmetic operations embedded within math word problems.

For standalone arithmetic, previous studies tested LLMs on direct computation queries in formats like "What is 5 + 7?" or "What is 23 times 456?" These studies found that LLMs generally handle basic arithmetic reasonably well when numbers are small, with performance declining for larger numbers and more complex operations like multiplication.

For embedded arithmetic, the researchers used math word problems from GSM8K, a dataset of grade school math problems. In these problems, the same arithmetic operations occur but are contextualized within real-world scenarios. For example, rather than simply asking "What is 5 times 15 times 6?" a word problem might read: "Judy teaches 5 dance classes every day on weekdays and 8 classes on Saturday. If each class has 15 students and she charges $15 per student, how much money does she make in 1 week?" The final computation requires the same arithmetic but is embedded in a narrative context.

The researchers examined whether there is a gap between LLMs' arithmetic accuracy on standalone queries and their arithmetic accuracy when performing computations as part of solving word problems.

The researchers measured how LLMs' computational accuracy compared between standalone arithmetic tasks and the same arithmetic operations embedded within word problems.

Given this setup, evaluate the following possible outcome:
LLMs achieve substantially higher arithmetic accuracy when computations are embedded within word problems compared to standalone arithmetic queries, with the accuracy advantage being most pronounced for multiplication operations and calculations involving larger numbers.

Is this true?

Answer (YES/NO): NO